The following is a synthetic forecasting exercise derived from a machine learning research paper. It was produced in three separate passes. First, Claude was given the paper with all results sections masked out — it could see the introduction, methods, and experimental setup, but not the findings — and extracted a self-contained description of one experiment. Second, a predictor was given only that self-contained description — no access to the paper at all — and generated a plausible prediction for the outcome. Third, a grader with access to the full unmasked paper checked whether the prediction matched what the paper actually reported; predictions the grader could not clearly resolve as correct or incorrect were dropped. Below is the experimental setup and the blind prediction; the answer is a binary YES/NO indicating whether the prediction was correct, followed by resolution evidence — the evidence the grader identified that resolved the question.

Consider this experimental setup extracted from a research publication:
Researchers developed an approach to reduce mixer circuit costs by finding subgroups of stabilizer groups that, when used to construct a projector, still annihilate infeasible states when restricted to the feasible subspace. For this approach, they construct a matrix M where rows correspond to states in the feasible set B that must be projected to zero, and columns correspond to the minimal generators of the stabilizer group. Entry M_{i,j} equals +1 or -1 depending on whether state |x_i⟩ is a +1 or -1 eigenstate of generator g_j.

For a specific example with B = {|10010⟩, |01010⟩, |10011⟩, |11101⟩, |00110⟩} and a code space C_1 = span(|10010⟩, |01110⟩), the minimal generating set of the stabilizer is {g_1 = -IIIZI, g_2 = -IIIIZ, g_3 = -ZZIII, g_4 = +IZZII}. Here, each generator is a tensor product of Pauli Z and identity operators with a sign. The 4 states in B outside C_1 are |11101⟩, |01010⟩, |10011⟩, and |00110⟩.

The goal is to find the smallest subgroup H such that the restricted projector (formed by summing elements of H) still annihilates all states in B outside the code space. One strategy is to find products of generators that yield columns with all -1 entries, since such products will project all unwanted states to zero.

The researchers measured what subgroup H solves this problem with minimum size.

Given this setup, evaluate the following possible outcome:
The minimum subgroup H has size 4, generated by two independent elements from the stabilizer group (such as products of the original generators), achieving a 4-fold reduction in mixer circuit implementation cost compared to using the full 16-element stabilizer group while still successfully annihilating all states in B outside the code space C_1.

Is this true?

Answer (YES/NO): NO